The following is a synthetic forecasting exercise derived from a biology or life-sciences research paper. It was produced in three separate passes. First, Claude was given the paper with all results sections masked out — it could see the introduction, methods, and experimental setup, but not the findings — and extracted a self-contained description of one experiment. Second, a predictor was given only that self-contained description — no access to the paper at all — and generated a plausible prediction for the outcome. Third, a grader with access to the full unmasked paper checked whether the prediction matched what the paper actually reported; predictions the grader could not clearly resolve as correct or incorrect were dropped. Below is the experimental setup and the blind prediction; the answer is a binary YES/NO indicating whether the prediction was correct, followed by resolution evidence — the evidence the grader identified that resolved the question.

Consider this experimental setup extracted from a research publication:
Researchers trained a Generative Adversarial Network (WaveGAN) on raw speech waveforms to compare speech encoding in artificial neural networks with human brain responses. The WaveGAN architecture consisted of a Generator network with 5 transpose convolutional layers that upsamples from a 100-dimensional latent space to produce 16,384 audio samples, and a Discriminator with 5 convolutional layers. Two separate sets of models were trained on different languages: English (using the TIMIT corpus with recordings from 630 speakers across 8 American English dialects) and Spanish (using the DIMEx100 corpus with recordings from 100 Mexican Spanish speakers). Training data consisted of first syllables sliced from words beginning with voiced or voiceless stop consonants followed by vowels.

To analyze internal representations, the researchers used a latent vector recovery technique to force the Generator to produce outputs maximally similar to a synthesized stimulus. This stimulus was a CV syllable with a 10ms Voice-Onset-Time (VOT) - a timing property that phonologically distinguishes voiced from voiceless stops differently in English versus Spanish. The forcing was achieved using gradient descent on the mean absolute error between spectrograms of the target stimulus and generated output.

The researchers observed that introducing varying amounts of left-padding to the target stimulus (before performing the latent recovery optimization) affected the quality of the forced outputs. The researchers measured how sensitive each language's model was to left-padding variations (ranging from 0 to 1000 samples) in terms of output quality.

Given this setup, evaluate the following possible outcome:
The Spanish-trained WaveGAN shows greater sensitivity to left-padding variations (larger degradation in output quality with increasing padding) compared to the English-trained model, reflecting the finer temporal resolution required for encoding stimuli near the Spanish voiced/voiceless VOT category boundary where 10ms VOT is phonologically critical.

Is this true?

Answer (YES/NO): NO